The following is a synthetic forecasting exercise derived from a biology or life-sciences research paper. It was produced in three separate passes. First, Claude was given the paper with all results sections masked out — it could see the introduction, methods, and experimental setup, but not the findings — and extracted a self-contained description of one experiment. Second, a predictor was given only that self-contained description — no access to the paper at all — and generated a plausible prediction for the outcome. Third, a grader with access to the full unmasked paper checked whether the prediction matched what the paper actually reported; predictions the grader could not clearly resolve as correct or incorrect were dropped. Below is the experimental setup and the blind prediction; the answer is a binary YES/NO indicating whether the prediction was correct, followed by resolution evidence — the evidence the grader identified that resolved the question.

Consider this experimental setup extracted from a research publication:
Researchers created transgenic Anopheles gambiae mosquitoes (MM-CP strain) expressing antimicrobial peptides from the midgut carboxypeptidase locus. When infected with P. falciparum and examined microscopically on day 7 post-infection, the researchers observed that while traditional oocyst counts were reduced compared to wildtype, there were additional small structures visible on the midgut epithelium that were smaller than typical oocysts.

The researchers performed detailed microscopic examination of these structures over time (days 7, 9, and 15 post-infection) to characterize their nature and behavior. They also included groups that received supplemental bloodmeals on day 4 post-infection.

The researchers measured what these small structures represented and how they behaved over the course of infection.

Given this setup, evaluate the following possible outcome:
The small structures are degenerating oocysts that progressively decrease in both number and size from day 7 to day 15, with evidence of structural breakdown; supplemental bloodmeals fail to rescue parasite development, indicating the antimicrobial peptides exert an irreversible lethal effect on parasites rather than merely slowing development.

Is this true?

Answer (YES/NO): NO